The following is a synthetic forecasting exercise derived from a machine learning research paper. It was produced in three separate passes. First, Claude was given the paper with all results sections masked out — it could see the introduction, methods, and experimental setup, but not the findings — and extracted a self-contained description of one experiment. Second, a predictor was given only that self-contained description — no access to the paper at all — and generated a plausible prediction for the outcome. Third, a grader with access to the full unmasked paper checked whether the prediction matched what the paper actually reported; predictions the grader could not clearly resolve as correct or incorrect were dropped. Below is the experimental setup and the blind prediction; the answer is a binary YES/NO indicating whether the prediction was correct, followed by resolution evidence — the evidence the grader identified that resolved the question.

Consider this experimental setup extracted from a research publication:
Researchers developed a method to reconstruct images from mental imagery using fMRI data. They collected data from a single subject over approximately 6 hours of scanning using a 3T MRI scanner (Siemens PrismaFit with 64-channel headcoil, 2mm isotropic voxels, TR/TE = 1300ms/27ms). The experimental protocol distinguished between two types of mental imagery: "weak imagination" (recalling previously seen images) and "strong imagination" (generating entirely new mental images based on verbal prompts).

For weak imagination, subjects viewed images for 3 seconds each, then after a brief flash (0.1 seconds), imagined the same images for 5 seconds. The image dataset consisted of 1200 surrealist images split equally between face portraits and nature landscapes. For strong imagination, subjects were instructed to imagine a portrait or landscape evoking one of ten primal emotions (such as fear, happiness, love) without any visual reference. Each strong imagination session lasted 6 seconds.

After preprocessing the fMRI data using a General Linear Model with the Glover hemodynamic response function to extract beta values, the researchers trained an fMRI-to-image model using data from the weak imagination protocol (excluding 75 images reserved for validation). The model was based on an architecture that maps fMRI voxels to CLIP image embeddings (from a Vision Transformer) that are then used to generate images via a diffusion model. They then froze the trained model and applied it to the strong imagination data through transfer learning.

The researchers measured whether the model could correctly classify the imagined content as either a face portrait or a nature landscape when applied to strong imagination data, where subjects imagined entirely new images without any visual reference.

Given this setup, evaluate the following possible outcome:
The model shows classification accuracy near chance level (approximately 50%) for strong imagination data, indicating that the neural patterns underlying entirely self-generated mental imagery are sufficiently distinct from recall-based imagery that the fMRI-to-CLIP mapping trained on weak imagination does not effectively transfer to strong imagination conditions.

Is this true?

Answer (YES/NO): NO